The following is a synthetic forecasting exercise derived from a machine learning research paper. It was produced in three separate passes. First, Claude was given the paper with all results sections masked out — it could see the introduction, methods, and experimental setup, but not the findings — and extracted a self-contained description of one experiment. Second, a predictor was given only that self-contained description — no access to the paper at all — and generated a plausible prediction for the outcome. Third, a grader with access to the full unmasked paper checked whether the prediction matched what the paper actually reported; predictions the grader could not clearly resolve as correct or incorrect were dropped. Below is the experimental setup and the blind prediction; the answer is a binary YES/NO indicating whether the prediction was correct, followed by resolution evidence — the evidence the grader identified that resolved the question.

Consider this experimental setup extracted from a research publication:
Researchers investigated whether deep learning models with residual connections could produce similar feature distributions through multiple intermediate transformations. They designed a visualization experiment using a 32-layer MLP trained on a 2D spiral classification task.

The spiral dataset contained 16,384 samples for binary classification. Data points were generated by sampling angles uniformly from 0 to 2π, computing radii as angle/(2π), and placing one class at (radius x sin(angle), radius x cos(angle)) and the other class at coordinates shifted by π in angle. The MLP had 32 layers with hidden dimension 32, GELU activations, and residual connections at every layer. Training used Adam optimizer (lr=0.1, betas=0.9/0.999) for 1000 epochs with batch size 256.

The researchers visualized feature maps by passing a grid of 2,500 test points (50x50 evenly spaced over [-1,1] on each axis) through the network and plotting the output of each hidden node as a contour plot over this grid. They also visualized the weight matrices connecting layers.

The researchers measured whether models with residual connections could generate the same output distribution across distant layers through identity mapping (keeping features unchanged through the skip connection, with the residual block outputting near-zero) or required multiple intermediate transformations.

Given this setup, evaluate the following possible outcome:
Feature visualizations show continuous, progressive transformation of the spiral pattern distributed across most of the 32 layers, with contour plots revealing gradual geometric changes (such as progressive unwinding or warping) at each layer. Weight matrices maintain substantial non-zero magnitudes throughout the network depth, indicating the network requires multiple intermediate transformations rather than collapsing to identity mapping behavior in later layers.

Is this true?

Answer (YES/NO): NO